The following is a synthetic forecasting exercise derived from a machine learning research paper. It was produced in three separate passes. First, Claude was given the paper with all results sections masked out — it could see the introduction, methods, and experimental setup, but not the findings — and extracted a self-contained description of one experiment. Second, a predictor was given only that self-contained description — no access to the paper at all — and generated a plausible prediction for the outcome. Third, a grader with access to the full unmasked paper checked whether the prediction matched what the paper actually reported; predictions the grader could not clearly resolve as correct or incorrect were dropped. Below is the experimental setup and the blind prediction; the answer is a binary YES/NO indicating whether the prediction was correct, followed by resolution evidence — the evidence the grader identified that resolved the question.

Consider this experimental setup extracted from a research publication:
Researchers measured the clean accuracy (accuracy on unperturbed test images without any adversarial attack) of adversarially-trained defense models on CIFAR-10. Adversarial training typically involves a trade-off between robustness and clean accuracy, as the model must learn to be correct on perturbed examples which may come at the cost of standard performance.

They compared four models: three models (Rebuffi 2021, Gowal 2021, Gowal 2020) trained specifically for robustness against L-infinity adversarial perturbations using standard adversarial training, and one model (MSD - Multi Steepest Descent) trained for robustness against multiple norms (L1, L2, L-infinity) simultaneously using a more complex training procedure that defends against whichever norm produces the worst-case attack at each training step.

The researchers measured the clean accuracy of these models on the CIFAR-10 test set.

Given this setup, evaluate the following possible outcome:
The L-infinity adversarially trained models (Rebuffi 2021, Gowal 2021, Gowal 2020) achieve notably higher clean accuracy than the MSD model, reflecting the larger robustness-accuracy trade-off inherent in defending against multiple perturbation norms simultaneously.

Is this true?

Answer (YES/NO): YES